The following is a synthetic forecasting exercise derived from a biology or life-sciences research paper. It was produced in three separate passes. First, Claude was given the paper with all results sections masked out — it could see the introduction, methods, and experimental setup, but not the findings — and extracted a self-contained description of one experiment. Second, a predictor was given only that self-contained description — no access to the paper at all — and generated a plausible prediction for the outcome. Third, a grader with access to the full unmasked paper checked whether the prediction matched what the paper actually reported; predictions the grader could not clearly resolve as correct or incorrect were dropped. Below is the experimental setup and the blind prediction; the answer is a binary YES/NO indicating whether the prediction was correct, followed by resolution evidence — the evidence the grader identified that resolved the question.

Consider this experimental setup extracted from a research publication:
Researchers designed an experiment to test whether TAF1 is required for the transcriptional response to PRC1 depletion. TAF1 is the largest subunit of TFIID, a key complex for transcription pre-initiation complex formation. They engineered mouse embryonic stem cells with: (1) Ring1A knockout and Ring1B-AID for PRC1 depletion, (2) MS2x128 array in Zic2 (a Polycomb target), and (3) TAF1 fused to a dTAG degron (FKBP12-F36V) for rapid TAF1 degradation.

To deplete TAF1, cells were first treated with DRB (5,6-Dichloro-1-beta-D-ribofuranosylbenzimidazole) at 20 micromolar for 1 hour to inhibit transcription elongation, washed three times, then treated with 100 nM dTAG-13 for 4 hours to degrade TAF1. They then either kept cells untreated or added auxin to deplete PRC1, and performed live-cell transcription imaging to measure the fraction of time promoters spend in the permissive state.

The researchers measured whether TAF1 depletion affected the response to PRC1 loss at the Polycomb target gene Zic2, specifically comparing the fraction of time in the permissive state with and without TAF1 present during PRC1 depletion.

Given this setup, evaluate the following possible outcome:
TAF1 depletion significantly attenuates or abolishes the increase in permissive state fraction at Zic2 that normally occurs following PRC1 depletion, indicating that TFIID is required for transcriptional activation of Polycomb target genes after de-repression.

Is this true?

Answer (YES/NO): YES